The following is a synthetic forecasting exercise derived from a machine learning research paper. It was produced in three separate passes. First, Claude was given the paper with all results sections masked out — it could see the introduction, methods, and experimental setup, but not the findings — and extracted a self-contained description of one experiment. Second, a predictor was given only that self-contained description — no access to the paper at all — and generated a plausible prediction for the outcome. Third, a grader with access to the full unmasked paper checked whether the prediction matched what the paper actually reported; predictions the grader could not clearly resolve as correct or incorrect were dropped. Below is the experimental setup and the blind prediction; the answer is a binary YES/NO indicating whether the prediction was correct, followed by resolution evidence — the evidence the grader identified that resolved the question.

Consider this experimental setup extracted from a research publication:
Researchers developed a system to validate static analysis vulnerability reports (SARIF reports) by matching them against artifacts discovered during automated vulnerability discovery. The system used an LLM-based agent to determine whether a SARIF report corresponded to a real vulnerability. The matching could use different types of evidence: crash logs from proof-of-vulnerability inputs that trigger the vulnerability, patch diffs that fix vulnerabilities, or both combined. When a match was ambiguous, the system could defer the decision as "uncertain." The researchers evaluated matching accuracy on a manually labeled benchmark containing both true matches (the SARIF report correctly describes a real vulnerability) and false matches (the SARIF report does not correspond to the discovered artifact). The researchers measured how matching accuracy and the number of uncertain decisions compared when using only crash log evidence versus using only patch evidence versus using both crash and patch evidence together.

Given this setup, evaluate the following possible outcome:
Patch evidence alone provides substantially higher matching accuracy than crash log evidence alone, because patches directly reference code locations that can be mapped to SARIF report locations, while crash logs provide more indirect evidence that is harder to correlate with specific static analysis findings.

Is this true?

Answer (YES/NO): NO